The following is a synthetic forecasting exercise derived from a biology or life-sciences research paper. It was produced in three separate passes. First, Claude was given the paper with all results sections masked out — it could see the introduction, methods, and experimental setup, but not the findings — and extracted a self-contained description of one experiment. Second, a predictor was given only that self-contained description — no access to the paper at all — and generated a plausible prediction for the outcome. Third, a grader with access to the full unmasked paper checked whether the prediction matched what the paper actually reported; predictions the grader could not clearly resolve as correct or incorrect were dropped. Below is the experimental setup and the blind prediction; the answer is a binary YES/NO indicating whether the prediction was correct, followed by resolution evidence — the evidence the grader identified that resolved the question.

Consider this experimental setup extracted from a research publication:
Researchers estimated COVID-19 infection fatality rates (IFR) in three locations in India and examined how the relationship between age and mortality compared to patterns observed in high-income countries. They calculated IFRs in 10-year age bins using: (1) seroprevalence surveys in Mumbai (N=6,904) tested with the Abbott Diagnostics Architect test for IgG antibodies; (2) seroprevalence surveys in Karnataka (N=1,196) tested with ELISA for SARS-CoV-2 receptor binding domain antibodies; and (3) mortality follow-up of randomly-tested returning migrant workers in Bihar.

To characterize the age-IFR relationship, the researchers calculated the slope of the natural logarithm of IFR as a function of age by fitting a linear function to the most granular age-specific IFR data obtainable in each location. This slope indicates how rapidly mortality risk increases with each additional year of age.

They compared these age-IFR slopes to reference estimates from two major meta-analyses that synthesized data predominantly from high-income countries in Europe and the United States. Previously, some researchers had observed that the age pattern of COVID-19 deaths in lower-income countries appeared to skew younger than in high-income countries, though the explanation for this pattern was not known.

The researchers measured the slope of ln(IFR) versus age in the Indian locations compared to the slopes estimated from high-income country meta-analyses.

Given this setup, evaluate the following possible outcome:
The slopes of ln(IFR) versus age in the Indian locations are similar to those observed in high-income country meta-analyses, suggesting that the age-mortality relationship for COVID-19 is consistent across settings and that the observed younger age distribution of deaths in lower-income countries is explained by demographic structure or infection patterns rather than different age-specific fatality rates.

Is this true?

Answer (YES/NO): NO